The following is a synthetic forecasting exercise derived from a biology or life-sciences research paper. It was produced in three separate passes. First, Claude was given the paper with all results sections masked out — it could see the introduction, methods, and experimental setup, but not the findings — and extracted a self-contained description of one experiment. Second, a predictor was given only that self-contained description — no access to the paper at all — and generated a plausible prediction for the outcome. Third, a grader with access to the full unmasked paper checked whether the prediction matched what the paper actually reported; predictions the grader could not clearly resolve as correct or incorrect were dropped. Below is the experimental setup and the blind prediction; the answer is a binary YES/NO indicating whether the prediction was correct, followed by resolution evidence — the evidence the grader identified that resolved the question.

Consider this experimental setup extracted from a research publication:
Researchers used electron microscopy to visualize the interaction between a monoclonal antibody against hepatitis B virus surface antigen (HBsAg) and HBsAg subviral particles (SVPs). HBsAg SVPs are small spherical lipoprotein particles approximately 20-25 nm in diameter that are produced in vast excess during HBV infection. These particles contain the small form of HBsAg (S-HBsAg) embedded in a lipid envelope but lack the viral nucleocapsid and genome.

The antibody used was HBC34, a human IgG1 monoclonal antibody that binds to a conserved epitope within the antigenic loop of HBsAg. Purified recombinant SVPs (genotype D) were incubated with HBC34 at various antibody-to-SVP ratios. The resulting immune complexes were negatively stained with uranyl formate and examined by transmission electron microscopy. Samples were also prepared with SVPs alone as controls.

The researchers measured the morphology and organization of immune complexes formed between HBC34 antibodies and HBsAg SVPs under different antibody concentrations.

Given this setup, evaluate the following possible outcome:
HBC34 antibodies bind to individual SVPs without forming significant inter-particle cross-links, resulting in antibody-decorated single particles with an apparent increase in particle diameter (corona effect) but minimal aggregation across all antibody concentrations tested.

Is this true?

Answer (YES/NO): NO